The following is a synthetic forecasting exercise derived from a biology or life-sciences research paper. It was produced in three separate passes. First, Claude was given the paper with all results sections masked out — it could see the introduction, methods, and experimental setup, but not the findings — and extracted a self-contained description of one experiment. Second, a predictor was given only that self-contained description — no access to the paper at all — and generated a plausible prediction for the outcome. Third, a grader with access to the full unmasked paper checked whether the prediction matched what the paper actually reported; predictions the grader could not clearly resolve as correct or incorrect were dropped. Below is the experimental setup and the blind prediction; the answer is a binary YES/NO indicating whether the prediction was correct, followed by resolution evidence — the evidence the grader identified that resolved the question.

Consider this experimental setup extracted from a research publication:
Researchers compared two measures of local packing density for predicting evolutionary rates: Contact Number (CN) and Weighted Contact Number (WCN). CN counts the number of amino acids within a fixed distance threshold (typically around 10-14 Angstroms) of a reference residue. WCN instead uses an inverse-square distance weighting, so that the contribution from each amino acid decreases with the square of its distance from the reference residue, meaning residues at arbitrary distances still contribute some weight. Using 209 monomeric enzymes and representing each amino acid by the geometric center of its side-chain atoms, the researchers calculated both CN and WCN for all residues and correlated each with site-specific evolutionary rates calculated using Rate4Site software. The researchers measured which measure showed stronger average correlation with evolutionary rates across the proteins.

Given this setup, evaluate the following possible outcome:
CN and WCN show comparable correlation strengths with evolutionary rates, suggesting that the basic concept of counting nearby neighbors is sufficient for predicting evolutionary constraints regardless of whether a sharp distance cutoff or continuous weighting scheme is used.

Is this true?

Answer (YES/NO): NO